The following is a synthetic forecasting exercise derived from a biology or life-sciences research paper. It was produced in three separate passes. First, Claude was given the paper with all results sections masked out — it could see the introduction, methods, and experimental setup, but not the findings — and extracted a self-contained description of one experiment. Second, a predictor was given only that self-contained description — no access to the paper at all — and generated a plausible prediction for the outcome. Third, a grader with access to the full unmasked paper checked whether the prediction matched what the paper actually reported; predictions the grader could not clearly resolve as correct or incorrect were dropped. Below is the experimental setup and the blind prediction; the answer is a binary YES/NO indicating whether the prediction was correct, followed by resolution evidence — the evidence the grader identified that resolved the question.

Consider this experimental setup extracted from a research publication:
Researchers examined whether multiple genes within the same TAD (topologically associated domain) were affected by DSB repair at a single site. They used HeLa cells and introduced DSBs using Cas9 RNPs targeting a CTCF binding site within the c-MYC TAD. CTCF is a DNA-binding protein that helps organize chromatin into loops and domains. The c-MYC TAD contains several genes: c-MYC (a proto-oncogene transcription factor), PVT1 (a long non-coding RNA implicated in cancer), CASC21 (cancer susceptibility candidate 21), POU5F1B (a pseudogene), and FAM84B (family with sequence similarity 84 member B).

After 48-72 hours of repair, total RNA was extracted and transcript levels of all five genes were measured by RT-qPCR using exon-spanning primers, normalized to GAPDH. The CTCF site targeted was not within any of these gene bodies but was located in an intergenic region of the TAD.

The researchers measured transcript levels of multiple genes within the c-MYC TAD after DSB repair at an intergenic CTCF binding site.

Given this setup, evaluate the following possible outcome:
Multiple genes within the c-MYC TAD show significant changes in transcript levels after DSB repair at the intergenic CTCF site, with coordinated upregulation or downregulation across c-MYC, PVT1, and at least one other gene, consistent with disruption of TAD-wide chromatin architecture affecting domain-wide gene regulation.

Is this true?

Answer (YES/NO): YES